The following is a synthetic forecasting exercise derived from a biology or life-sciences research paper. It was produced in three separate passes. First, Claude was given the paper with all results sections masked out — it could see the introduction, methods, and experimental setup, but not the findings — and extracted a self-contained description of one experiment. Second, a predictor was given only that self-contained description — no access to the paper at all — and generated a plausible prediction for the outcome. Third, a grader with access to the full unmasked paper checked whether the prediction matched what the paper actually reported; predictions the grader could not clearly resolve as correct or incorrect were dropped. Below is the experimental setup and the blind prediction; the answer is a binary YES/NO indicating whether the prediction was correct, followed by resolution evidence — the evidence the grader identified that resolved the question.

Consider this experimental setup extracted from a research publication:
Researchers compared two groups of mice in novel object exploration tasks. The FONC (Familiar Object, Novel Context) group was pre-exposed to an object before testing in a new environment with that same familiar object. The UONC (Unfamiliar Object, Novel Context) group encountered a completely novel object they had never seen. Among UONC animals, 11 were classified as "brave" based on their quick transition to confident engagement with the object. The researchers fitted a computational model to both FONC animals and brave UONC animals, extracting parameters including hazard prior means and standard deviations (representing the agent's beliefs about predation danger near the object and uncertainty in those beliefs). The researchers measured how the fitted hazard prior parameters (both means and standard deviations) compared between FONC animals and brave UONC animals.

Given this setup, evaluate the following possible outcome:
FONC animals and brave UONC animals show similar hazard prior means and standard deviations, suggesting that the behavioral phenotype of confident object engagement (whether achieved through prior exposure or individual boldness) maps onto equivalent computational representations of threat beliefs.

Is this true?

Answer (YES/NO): NO